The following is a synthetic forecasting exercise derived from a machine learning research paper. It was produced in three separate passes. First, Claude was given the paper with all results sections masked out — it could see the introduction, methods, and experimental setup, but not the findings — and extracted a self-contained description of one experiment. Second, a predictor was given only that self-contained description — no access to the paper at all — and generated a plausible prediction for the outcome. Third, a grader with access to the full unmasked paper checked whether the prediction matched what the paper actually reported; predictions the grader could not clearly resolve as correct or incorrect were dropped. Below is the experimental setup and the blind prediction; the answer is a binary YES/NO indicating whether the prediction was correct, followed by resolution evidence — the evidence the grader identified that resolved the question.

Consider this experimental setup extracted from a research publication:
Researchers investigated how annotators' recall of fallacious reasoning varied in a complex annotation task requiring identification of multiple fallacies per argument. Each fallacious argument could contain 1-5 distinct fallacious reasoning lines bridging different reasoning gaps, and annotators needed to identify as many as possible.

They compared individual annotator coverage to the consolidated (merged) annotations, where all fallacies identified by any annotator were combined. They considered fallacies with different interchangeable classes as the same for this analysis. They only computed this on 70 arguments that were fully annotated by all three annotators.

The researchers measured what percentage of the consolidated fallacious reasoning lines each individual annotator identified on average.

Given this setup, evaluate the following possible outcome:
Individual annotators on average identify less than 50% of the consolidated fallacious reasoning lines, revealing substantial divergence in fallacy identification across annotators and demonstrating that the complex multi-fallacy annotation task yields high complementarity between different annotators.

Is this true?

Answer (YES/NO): NO